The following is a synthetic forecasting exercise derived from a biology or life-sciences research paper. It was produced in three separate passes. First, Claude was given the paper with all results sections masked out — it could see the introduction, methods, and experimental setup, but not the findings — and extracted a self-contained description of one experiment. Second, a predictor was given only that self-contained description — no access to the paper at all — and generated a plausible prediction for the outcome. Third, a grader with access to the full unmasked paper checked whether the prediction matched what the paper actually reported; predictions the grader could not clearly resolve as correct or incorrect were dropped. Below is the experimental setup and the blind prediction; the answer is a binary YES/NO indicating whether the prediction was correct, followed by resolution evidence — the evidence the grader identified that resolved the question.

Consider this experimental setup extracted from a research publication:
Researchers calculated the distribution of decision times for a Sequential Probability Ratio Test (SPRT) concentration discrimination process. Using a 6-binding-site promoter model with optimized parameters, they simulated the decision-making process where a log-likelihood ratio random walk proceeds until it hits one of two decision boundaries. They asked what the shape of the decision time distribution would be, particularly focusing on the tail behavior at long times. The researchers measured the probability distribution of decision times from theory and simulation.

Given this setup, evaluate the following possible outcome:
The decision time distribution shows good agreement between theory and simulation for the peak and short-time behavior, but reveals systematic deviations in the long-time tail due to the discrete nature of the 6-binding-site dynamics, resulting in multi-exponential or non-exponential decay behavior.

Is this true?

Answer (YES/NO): NO